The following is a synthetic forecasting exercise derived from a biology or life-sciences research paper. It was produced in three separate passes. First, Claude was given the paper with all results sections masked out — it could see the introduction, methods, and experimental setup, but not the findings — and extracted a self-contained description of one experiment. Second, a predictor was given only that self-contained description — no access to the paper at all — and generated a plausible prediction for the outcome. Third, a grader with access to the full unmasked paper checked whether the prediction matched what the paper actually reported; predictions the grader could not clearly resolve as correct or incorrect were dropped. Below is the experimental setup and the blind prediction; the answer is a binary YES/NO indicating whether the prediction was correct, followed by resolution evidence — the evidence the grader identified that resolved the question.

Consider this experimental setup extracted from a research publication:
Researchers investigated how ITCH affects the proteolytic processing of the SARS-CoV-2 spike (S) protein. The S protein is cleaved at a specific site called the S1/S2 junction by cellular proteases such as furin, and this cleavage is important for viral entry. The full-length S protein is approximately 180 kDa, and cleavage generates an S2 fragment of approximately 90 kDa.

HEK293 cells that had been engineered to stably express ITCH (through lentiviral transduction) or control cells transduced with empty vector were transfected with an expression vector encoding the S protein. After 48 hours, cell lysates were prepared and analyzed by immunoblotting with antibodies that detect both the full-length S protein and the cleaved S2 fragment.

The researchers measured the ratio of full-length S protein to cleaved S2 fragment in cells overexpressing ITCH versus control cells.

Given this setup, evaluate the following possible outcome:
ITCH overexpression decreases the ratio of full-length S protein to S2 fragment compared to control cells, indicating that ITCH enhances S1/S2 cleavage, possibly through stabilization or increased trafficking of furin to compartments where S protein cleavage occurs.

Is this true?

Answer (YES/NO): NO